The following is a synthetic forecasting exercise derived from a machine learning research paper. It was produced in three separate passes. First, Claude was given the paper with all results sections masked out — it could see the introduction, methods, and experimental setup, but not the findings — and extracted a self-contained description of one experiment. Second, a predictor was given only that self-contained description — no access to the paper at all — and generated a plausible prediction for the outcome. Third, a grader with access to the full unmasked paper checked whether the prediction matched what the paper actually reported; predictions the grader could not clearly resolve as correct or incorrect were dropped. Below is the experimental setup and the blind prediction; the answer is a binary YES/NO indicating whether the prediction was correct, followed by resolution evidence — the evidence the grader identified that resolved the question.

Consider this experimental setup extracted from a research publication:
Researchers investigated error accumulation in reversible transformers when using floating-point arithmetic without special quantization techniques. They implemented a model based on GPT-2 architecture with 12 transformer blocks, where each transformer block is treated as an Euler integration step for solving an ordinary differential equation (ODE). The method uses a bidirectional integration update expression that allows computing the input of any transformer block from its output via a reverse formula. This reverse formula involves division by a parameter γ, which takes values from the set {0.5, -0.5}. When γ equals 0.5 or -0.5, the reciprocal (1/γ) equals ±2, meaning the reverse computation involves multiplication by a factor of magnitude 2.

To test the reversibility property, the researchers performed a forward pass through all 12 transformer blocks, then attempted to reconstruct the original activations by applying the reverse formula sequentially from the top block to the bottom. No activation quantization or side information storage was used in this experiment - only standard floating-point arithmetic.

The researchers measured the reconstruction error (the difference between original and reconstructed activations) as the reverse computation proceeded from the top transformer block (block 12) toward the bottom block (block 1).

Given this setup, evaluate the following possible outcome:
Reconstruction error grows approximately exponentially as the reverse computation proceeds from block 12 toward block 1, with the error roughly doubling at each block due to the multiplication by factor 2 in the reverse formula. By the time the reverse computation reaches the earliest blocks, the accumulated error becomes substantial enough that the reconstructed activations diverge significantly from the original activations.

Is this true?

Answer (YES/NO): YES